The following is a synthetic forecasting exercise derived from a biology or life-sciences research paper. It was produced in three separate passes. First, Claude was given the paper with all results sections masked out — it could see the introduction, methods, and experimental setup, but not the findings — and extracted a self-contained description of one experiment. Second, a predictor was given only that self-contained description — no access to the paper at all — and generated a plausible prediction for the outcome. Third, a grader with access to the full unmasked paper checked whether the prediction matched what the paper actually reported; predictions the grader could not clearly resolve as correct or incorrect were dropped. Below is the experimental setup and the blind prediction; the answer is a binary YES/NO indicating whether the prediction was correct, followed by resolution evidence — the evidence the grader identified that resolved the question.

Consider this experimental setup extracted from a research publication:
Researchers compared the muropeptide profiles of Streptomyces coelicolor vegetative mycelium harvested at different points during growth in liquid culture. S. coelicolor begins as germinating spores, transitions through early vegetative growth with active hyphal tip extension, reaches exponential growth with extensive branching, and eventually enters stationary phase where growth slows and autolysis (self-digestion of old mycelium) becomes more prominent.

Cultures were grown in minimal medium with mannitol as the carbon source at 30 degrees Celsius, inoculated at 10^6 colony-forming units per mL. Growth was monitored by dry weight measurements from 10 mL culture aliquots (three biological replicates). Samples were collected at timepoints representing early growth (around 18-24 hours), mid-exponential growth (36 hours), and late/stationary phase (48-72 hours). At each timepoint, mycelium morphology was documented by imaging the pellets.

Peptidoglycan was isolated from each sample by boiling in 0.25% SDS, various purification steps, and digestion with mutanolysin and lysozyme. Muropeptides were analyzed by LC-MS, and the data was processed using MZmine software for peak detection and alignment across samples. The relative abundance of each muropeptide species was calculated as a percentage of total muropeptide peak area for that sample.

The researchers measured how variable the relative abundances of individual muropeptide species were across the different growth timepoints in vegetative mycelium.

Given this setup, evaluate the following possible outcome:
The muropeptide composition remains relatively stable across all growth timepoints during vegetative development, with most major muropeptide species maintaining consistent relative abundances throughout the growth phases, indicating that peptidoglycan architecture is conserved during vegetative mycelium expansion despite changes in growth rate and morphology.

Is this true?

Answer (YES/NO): NO